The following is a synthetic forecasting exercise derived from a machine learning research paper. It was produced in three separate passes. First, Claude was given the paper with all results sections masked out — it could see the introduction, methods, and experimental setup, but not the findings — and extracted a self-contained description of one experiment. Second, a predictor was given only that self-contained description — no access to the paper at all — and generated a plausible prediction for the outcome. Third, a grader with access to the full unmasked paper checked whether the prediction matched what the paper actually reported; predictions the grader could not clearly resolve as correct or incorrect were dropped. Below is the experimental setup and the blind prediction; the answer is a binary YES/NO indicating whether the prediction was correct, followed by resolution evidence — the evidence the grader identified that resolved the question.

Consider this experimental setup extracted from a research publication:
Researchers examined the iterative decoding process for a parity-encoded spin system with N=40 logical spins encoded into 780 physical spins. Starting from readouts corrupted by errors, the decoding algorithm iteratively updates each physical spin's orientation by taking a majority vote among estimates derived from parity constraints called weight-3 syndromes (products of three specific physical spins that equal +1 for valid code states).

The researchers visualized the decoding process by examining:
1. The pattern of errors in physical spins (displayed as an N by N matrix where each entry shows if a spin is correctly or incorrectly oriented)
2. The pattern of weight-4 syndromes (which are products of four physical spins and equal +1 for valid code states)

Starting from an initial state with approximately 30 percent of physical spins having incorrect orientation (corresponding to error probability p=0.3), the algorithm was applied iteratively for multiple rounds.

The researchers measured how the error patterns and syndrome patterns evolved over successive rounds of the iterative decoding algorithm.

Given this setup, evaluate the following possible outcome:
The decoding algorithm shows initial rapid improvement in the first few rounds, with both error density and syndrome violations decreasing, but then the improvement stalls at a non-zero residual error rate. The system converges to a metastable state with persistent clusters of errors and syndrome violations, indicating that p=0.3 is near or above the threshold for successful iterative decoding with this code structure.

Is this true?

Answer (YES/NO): NO